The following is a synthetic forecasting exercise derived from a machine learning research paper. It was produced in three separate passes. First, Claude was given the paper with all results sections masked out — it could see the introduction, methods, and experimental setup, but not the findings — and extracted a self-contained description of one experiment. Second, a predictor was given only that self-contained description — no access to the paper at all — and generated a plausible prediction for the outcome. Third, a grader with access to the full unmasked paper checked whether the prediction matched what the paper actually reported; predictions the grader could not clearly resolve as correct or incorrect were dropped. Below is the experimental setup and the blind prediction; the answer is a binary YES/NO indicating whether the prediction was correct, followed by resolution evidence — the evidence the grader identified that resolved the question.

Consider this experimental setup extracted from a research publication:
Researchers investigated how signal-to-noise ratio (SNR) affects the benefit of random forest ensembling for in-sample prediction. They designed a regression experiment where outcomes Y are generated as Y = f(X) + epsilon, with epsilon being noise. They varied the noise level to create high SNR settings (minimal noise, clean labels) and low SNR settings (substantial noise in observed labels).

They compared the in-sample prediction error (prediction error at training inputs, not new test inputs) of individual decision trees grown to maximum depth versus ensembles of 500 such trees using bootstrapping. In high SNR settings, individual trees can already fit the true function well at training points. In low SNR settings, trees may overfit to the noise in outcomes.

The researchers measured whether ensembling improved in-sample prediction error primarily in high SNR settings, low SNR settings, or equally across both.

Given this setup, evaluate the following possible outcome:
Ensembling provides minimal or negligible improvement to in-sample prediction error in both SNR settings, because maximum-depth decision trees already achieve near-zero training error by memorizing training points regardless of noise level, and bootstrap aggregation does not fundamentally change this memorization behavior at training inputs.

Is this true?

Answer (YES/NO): NO